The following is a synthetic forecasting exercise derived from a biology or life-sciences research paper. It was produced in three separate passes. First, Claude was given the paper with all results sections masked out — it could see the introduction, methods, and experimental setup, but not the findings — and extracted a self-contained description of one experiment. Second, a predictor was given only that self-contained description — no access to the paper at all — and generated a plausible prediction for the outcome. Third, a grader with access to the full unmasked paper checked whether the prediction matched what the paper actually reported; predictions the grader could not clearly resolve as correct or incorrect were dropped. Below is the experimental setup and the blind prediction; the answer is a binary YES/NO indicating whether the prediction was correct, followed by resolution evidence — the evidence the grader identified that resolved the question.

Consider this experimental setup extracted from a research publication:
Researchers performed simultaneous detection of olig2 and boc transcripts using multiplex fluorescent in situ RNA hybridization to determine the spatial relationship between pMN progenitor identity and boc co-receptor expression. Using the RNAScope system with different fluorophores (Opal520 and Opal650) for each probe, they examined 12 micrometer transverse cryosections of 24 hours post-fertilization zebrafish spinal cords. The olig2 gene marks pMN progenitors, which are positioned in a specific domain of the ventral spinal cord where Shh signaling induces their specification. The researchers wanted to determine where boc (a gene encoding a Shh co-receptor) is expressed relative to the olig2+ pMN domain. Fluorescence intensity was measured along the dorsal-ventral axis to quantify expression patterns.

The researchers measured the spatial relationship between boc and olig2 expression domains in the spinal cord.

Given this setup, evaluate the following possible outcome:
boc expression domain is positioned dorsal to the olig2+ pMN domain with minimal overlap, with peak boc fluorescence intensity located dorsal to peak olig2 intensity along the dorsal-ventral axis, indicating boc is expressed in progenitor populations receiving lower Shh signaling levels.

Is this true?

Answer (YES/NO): NO